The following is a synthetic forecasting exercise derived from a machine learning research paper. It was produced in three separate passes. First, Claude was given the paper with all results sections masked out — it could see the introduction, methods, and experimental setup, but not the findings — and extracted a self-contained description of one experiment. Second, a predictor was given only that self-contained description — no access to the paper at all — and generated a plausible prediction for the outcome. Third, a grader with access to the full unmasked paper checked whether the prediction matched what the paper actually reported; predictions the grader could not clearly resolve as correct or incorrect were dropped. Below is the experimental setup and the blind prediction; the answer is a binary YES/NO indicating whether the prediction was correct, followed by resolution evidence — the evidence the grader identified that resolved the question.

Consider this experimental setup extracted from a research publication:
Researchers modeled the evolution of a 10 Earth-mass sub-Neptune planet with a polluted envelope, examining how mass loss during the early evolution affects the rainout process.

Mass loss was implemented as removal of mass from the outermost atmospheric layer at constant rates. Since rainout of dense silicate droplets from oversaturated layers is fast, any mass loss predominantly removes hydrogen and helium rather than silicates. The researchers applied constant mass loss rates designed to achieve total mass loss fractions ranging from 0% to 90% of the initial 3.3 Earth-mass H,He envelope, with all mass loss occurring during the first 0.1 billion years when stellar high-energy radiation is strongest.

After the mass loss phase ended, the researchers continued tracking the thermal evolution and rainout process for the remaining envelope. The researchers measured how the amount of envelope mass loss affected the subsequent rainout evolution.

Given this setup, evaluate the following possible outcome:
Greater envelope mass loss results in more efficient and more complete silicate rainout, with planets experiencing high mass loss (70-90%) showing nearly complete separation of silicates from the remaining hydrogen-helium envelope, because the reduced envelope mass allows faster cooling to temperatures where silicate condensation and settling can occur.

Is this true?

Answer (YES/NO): YES